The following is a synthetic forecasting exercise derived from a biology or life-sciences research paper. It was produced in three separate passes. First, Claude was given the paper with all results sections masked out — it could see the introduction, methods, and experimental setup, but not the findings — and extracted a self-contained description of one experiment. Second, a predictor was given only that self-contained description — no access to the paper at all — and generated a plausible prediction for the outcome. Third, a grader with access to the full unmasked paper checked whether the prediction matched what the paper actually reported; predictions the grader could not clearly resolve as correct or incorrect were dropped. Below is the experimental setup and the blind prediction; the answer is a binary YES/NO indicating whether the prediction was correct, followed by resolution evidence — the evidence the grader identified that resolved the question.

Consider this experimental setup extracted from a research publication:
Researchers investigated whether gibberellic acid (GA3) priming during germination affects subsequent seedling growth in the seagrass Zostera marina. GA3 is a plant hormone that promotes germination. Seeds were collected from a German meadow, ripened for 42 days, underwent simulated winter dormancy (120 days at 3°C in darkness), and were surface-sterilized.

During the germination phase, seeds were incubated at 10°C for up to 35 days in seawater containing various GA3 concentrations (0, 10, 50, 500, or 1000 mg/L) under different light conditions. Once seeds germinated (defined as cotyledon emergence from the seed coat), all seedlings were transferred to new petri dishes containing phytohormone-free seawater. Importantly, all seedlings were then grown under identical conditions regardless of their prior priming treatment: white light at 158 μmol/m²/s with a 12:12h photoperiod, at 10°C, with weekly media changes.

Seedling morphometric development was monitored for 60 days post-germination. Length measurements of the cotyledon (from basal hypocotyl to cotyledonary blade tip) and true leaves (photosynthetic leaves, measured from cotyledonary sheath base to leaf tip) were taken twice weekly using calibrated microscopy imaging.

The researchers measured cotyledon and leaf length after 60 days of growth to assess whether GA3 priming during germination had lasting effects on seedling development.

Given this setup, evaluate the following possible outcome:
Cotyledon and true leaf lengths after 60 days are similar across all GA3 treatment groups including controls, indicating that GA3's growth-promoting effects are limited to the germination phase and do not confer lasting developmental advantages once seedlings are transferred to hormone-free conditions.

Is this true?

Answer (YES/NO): YES